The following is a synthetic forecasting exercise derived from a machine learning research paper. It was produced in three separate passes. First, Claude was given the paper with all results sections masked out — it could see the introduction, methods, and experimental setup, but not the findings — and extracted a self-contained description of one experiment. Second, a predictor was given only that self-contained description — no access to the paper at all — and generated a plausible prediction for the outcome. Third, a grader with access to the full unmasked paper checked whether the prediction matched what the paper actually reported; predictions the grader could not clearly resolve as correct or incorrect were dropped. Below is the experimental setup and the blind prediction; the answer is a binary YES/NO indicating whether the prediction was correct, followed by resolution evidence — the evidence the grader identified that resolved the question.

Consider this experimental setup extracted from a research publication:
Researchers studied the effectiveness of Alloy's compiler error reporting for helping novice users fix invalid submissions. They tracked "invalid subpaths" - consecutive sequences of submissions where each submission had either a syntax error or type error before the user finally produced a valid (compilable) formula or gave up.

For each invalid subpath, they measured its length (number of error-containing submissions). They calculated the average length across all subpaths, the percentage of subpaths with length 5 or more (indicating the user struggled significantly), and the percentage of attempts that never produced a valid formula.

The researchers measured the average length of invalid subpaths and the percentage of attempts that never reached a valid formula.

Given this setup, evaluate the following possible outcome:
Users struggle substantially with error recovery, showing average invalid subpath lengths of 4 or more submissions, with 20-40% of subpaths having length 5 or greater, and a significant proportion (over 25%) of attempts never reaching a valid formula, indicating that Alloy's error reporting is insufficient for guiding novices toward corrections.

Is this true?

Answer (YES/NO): NO